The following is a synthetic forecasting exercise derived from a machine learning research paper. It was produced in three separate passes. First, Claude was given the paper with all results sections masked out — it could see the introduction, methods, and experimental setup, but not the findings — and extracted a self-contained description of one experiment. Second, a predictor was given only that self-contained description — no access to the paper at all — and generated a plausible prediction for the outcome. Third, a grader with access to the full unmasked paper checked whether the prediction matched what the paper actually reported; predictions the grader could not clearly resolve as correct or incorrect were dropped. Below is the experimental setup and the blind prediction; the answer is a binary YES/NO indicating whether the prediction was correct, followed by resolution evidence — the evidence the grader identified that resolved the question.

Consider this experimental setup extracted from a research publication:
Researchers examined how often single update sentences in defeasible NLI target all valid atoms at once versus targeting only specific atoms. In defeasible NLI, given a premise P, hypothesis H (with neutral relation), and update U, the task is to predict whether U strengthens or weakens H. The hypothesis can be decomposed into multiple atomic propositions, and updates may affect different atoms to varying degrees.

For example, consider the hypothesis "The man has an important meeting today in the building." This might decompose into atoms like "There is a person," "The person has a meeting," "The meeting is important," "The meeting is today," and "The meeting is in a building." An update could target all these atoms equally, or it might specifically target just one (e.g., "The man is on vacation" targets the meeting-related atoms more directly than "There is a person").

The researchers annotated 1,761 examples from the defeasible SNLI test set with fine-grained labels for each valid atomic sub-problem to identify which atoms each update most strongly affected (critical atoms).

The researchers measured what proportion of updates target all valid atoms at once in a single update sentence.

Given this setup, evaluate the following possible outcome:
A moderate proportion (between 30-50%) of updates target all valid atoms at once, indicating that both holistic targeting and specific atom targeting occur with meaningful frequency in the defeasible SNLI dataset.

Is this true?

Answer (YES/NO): NO